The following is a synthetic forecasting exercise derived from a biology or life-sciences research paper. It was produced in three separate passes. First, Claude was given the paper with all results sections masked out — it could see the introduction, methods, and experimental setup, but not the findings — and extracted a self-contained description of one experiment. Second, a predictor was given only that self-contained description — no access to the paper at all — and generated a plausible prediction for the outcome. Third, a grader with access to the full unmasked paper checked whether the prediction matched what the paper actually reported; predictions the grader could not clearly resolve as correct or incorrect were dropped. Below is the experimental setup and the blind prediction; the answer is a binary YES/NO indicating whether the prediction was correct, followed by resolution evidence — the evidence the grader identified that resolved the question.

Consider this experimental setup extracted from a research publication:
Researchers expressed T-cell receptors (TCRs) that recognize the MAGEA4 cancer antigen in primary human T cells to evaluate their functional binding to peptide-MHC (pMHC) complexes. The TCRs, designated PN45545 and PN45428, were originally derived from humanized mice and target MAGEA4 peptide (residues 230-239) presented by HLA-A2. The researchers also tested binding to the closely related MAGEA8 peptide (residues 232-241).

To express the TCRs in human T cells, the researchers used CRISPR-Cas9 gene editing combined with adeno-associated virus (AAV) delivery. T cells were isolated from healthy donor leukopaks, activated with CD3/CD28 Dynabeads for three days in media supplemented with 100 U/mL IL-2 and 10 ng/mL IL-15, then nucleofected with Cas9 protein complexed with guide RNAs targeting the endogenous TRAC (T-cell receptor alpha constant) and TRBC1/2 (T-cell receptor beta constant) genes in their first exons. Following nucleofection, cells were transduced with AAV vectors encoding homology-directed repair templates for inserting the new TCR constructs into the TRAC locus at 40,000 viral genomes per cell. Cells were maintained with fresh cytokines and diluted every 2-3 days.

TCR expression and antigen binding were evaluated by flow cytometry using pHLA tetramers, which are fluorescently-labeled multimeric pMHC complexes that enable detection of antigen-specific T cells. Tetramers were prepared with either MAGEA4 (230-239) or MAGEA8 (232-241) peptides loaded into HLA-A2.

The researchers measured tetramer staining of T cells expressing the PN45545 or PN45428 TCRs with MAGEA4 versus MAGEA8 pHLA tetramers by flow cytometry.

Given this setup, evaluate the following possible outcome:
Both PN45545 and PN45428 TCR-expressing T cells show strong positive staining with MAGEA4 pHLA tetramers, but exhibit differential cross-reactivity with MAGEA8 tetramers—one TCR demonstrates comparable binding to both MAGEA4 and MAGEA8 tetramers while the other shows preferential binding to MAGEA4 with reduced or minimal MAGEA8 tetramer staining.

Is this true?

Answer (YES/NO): NO